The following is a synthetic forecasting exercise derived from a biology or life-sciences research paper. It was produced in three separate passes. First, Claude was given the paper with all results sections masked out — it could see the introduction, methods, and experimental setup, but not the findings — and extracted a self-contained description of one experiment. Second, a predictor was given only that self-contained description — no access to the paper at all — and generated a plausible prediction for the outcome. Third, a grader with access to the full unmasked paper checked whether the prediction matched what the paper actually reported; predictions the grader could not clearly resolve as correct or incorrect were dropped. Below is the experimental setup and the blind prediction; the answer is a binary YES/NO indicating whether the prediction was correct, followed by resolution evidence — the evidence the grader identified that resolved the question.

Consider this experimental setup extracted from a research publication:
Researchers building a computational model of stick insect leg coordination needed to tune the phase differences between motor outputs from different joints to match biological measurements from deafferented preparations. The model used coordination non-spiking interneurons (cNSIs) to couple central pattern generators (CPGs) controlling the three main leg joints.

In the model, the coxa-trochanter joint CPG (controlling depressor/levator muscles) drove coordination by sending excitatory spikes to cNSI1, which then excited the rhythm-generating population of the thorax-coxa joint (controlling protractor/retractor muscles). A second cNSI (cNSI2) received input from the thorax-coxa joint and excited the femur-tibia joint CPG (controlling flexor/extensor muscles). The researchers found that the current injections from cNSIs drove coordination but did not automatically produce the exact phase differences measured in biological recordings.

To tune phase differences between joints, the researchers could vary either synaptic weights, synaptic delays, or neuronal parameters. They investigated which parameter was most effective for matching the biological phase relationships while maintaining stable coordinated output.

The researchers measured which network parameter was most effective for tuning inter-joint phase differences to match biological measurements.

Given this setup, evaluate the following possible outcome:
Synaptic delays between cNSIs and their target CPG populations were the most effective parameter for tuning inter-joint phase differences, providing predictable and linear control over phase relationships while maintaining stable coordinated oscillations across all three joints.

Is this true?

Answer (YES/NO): NO